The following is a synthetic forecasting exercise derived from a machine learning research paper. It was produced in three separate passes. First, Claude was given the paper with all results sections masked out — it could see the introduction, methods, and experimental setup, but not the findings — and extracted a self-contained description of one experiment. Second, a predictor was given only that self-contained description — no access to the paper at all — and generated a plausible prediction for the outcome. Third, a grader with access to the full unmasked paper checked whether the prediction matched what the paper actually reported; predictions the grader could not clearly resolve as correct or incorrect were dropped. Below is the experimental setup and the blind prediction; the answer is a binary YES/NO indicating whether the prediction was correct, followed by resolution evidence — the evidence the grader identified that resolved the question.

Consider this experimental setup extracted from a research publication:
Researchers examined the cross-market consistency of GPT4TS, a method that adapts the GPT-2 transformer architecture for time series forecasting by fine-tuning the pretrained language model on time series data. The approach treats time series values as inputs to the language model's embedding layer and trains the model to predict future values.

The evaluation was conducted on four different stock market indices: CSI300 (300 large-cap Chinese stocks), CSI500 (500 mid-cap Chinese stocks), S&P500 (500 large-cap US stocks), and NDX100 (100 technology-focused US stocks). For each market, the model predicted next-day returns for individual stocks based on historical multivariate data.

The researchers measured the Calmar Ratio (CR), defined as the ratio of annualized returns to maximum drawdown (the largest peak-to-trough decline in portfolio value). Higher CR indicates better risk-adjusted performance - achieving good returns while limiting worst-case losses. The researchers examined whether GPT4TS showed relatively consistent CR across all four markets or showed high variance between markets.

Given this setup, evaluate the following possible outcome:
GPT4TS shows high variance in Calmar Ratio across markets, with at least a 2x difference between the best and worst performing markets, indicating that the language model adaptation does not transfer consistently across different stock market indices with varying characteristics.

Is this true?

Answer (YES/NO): YES